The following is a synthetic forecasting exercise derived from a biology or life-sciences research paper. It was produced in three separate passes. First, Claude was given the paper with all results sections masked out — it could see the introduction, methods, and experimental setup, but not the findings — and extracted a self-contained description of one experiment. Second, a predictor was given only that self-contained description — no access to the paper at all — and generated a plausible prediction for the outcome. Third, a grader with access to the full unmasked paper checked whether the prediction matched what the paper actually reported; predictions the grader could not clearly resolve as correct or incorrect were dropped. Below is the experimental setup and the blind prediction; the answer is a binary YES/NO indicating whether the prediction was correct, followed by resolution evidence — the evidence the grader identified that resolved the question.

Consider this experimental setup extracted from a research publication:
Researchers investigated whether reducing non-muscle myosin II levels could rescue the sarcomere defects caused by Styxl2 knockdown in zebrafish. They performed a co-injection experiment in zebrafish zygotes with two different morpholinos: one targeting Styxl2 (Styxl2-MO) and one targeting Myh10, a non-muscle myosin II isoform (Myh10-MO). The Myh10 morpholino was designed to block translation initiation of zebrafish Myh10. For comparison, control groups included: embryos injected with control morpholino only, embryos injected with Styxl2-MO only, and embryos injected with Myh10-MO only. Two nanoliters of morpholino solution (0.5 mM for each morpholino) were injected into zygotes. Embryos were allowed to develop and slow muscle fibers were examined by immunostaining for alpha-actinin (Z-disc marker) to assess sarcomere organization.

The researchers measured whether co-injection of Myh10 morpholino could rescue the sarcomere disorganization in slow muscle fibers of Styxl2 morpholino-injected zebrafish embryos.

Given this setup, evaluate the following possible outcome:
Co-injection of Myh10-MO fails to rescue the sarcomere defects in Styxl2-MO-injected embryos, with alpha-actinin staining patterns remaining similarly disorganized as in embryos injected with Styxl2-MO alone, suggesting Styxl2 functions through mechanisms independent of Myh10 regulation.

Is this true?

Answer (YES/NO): NO